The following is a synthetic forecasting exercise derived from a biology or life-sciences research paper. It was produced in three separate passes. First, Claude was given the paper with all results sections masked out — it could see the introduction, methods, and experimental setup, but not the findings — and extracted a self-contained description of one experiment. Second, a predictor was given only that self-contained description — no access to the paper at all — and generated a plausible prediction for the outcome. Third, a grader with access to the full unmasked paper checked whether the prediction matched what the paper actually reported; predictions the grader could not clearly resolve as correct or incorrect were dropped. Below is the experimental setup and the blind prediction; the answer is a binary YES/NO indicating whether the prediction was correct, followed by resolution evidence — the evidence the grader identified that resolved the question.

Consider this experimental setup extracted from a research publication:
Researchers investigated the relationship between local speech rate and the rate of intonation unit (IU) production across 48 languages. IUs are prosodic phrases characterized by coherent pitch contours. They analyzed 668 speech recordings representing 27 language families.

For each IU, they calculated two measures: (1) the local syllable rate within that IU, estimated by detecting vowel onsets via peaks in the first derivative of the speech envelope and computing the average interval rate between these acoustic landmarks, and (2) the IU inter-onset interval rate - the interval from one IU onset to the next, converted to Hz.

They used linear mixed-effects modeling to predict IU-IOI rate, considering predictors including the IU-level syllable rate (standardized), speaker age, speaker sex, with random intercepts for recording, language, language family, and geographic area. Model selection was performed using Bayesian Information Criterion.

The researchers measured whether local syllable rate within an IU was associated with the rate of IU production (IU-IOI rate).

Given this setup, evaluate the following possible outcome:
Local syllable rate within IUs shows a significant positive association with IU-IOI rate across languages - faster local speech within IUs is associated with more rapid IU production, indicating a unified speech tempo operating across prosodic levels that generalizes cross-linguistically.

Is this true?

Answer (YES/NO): NO